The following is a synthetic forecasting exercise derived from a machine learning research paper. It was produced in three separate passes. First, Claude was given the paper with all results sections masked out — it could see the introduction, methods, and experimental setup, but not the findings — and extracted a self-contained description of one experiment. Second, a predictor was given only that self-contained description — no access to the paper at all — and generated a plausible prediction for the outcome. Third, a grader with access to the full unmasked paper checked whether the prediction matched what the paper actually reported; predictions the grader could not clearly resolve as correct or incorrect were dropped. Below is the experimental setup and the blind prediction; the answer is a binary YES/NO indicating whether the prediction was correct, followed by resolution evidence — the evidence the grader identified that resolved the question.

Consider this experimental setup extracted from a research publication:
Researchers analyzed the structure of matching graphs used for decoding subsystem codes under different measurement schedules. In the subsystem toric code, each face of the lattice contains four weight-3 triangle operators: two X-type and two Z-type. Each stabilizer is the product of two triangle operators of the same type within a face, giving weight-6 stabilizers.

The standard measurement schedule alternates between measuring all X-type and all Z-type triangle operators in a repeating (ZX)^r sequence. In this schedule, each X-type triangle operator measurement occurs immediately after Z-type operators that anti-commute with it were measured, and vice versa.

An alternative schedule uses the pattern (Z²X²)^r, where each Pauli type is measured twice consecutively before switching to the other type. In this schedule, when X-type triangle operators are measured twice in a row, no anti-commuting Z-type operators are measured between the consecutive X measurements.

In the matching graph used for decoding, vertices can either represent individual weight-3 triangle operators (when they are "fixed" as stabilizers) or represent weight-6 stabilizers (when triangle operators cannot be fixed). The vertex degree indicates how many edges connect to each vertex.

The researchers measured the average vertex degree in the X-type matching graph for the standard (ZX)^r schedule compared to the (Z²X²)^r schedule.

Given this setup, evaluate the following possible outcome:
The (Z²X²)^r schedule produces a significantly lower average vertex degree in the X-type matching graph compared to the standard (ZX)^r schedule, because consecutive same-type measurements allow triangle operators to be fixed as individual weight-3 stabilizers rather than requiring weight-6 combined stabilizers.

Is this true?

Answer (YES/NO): YES